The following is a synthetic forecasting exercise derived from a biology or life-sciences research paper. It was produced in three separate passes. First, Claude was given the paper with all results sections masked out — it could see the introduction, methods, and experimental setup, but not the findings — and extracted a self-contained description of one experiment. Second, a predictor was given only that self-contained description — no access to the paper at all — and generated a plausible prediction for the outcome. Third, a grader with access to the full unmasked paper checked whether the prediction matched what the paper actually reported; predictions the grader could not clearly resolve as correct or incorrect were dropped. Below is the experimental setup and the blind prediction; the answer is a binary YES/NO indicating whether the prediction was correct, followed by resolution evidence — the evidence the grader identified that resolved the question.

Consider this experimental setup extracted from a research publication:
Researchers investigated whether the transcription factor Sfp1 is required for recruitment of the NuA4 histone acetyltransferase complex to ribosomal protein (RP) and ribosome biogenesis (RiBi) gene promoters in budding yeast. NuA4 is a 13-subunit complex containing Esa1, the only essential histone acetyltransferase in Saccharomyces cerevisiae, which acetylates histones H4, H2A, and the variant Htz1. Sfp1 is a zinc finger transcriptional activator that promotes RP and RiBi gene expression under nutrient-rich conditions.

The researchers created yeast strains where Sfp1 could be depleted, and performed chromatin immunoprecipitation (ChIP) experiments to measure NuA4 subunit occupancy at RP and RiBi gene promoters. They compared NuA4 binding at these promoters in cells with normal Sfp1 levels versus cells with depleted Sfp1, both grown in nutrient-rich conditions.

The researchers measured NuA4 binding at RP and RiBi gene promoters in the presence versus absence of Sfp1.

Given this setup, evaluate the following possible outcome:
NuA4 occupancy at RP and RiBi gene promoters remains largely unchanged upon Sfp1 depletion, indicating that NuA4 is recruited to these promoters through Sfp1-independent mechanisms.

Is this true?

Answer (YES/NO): YES